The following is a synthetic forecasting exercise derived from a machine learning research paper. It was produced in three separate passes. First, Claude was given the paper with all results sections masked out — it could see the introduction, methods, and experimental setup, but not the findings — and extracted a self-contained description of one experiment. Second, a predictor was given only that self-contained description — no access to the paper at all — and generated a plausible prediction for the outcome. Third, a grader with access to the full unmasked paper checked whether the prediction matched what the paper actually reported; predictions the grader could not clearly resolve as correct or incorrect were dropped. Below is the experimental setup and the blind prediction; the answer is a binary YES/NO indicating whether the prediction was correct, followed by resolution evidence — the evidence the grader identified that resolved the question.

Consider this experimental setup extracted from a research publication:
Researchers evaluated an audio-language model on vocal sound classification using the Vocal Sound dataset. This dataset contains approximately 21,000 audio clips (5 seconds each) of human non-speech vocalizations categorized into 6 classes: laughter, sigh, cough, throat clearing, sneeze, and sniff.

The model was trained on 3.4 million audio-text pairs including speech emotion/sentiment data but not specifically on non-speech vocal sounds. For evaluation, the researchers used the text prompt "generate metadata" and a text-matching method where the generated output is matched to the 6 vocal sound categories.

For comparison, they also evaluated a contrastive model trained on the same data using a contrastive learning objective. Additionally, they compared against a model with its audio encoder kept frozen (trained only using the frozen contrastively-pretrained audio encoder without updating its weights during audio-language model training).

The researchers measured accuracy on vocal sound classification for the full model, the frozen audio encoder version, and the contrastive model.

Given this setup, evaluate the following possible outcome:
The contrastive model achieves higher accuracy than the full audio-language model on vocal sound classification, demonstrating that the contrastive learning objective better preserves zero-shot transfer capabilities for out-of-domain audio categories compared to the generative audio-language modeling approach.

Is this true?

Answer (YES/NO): NO